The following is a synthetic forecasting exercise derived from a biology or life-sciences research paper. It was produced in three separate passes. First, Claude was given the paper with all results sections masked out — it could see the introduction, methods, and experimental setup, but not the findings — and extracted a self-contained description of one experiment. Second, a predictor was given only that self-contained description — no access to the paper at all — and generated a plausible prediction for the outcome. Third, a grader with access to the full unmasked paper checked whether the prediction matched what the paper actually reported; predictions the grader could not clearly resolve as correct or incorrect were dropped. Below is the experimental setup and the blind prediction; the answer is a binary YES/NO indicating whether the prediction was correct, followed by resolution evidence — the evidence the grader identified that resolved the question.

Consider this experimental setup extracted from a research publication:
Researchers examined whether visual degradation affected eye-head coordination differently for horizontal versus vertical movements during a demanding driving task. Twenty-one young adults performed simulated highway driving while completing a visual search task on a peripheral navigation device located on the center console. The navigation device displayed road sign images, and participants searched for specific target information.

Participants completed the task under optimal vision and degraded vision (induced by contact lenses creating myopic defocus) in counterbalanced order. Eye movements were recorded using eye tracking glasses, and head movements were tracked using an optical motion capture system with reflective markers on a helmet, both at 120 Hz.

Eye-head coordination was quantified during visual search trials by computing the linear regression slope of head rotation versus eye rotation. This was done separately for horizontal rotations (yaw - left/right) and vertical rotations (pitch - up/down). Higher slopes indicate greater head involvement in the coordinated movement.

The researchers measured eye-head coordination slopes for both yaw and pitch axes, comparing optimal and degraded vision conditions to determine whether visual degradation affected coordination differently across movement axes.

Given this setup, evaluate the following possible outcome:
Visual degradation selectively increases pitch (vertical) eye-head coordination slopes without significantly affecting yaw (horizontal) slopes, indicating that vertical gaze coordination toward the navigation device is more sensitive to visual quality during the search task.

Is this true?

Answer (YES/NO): NO